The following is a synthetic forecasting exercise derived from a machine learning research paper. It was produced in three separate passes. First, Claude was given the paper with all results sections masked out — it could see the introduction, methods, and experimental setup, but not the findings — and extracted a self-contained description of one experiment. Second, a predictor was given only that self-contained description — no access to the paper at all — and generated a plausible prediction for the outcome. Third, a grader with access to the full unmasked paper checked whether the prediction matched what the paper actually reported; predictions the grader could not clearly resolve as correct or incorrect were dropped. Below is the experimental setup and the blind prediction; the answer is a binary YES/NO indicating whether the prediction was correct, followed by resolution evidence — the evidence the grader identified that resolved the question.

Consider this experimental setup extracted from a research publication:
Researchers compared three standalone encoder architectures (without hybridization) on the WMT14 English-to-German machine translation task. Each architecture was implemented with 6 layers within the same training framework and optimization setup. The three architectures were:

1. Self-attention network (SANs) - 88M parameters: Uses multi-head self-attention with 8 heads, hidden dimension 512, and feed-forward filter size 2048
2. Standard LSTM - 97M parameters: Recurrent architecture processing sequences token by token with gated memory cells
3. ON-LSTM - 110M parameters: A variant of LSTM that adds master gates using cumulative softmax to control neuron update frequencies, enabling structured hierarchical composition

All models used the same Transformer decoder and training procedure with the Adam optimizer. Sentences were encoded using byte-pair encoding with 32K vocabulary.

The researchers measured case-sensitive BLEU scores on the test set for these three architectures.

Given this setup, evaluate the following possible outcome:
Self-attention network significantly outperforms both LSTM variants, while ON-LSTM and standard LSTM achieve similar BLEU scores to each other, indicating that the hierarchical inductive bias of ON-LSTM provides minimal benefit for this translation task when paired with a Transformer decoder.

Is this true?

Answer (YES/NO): NO